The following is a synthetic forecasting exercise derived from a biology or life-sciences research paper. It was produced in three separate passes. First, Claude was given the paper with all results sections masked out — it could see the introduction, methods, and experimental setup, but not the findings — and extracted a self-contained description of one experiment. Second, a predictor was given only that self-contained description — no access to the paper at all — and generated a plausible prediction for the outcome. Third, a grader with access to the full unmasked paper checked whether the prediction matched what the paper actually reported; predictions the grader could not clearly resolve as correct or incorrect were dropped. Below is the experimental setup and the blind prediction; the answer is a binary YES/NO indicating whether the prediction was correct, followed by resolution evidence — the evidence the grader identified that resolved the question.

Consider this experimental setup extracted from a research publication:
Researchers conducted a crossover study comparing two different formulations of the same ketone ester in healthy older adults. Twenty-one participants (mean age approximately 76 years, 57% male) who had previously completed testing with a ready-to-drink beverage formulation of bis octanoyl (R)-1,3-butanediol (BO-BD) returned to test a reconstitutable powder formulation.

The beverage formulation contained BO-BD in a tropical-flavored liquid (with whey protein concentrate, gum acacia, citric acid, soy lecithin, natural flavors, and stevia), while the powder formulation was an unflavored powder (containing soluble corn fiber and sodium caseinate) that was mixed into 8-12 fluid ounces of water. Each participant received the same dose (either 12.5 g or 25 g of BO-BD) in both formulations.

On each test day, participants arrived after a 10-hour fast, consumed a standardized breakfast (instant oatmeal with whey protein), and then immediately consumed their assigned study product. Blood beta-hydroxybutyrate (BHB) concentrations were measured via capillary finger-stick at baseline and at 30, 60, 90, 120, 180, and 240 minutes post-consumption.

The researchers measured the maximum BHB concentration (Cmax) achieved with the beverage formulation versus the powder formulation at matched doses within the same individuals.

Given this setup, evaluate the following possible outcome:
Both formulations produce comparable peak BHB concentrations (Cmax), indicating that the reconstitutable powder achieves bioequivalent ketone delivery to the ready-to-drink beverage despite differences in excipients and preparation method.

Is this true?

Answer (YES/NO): NO